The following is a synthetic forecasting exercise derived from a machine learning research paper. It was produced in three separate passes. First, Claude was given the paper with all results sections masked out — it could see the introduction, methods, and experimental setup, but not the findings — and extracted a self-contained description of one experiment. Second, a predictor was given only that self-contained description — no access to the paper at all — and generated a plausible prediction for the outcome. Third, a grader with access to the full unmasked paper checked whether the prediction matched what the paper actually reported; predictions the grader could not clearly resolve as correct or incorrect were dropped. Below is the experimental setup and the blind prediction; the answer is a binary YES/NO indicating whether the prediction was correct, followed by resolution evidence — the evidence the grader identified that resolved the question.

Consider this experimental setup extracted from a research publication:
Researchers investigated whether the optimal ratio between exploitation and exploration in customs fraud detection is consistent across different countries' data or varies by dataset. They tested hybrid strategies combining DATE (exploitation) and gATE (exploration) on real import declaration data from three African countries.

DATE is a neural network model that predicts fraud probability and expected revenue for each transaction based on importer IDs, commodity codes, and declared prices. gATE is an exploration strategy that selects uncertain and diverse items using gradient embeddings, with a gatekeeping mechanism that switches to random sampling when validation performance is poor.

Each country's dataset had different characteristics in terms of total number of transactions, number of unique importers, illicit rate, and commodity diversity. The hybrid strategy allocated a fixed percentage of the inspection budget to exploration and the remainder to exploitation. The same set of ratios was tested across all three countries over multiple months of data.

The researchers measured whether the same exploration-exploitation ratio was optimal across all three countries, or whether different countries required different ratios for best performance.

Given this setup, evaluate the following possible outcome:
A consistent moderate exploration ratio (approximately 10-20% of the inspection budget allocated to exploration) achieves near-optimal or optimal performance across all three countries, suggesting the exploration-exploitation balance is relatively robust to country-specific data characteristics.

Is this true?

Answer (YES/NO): NO